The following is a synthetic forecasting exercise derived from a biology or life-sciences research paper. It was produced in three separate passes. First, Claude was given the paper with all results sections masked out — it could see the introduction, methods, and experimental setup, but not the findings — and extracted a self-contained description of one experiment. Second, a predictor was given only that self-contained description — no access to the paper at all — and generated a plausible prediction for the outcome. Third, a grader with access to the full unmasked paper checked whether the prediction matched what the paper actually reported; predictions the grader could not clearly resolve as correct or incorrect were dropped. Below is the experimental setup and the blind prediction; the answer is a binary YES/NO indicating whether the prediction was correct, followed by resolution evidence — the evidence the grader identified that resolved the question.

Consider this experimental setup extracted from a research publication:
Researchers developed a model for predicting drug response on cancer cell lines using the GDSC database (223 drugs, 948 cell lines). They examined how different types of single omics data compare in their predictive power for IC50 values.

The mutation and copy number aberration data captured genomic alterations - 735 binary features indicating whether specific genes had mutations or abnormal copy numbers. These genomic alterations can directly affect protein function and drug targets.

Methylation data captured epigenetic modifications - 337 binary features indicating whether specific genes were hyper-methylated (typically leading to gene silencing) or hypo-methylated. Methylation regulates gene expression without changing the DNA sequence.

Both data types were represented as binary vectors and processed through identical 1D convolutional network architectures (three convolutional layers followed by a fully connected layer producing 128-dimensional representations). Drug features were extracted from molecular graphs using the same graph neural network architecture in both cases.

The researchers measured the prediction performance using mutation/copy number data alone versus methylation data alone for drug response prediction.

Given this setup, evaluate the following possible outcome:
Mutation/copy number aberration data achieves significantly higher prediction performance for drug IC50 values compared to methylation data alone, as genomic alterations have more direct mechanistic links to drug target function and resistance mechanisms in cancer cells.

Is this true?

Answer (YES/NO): YES